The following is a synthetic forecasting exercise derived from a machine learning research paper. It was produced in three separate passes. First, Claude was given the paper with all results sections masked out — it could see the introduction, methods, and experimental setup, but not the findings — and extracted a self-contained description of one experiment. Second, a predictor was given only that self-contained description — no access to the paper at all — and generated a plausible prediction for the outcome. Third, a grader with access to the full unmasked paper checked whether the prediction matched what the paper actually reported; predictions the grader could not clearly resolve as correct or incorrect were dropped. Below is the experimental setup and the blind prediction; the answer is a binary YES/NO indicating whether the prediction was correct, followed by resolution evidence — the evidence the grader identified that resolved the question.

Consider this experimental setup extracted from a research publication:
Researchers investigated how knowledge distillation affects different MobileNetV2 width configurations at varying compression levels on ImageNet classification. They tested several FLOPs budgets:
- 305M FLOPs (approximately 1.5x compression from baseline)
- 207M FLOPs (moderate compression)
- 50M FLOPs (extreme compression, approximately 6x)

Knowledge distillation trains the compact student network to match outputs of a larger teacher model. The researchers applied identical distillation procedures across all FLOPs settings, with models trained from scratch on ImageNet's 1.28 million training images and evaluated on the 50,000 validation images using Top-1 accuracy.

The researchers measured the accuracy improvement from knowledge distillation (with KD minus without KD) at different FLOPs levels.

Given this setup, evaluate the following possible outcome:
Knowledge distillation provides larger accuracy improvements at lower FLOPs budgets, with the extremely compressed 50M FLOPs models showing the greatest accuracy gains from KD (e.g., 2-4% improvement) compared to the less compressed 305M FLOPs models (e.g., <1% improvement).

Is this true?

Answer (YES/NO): NO